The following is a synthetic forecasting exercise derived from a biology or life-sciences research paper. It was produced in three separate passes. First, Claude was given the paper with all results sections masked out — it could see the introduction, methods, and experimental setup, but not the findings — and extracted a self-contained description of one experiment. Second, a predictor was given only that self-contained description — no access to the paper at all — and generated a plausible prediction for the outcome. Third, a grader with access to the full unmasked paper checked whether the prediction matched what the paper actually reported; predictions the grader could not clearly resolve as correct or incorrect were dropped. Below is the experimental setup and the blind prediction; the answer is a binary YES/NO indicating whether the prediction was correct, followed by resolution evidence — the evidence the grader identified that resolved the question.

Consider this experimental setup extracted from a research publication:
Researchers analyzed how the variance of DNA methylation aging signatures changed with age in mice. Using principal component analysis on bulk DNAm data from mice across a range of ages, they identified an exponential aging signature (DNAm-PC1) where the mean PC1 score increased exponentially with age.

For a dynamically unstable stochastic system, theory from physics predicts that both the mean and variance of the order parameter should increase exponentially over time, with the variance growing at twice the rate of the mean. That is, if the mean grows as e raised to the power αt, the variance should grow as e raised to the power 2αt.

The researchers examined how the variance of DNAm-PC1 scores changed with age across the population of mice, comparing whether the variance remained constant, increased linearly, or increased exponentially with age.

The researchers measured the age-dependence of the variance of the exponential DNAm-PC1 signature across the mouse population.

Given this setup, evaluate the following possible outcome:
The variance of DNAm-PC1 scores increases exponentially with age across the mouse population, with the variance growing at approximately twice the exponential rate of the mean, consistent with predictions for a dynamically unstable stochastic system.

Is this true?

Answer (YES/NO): YES